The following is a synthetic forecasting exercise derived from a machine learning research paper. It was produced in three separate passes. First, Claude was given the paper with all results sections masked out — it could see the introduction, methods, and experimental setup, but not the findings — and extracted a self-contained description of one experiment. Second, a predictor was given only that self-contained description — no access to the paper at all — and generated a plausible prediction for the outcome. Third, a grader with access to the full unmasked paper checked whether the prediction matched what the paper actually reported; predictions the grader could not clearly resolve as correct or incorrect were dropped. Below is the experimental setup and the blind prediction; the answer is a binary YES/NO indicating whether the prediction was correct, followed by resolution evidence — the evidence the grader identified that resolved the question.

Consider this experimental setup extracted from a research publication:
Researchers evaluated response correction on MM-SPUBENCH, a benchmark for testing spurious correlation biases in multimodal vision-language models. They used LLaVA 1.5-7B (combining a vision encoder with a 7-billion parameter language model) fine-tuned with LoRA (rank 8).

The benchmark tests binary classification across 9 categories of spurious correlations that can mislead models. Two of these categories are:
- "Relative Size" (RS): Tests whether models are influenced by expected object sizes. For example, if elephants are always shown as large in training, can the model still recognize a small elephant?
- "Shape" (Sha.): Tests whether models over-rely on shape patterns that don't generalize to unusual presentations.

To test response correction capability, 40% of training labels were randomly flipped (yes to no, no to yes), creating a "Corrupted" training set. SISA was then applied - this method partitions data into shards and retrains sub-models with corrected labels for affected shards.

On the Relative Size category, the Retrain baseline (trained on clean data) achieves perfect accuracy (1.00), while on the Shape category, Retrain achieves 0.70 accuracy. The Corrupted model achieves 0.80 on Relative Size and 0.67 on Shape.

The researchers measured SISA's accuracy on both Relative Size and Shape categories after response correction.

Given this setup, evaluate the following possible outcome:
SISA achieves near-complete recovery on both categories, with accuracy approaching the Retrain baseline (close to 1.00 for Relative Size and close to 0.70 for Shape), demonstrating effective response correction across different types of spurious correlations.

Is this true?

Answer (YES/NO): NO